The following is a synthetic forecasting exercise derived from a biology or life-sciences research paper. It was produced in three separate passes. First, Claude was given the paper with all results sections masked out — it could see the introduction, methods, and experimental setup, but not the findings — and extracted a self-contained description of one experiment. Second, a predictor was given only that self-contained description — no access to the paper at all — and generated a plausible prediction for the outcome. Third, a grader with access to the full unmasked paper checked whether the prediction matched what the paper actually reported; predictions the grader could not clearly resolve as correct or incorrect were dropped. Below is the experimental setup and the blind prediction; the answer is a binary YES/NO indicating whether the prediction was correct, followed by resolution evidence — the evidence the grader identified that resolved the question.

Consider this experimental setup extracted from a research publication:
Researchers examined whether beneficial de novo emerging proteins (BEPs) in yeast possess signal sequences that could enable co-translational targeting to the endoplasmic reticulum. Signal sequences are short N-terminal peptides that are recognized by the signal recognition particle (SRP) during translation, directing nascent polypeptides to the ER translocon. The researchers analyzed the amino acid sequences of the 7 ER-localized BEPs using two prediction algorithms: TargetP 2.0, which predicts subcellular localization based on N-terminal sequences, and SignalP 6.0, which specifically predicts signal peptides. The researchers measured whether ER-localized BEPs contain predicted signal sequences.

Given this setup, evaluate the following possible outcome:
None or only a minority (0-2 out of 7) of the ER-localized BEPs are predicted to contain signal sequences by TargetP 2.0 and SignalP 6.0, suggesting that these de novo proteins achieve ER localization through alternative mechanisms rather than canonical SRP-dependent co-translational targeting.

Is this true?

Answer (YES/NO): YES